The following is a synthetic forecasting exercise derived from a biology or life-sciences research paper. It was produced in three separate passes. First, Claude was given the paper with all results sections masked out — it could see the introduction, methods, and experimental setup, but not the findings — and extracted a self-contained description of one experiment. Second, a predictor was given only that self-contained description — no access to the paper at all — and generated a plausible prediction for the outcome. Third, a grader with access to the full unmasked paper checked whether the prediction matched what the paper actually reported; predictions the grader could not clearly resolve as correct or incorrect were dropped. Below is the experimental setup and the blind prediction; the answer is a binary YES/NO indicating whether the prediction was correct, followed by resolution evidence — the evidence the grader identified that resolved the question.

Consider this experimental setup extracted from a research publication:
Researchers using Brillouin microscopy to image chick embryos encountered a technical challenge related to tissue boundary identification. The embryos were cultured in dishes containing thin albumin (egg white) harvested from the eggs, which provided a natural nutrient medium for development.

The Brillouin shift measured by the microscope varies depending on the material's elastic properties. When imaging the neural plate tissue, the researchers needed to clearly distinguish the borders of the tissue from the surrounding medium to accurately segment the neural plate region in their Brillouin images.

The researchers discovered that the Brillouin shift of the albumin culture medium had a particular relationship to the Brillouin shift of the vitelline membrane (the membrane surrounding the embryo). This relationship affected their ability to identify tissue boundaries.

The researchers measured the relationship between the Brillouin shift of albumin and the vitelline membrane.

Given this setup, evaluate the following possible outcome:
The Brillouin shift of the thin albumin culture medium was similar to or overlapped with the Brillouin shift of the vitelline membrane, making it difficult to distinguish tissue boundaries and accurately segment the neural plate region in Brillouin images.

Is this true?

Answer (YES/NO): YES